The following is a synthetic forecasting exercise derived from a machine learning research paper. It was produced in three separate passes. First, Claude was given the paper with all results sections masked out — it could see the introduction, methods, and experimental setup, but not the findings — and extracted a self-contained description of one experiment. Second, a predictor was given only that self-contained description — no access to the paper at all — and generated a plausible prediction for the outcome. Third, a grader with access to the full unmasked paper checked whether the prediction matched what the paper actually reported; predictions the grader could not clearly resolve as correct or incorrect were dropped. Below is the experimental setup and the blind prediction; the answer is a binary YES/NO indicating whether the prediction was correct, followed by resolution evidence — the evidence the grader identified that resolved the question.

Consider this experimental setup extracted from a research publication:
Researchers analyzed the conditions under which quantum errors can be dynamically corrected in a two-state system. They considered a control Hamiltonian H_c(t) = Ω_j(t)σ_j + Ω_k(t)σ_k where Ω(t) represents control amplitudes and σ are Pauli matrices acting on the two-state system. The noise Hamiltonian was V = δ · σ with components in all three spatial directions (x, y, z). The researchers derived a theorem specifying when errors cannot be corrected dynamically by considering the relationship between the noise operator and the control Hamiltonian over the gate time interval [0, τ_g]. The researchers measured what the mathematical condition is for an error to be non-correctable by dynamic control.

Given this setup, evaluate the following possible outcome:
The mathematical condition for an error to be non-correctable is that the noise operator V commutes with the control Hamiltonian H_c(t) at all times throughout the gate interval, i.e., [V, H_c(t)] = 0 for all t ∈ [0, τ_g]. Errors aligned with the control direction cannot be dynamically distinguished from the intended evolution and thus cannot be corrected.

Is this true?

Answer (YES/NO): YES